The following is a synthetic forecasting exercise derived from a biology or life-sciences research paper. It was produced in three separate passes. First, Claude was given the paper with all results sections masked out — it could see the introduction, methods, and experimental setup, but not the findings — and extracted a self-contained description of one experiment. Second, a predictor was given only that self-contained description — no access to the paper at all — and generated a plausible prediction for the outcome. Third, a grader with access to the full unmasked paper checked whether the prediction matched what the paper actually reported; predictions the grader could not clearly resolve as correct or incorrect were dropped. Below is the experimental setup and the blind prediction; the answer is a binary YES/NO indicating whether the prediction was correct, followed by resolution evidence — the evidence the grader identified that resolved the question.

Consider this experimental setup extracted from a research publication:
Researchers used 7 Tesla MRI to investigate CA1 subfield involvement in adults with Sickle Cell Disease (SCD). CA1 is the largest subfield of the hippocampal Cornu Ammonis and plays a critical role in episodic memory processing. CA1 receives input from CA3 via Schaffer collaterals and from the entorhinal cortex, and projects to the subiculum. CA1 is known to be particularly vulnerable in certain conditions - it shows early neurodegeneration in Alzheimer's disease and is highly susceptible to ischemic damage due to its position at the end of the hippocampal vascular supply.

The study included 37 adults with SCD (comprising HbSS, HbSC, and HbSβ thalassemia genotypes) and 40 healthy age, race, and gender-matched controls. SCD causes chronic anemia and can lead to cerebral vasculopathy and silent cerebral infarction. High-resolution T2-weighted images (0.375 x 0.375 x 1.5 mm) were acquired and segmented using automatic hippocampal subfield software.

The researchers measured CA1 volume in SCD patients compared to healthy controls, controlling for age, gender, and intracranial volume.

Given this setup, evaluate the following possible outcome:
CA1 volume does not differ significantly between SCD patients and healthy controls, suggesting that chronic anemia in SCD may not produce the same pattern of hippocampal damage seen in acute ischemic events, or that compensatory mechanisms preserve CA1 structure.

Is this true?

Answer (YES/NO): YES